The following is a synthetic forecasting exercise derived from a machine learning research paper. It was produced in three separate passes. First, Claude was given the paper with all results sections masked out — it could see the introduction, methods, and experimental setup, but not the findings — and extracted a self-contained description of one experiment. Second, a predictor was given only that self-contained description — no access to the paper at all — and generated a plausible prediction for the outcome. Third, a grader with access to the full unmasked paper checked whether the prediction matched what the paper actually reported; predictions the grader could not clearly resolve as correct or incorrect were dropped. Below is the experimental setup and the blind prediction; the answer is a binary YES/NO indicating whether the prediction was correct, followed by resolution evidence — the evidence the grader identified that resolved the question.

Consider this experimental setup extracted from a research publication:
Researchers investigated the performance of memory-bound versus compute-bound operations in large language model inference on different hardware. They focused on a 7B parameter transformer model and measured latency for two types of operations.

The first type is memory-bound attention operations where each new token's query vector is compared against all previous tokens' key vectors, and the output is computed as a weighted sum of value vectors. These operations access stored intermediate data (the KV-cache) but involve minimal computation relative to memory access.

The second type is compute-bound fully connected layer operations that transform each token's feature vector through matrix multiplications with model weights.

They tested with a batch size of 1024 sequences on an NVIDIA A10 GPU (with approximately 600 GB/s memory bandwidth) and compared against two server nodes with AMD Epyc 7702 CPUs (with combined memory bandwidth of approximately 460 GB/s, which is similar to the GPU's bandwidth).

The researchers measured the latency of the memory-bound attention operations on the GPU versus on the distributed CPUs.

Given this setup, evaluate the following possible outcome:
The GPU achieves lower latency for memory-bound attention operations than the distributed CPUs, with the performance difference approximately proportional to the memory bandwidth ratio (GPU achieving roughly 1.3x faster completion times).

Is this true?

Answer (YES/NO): NO